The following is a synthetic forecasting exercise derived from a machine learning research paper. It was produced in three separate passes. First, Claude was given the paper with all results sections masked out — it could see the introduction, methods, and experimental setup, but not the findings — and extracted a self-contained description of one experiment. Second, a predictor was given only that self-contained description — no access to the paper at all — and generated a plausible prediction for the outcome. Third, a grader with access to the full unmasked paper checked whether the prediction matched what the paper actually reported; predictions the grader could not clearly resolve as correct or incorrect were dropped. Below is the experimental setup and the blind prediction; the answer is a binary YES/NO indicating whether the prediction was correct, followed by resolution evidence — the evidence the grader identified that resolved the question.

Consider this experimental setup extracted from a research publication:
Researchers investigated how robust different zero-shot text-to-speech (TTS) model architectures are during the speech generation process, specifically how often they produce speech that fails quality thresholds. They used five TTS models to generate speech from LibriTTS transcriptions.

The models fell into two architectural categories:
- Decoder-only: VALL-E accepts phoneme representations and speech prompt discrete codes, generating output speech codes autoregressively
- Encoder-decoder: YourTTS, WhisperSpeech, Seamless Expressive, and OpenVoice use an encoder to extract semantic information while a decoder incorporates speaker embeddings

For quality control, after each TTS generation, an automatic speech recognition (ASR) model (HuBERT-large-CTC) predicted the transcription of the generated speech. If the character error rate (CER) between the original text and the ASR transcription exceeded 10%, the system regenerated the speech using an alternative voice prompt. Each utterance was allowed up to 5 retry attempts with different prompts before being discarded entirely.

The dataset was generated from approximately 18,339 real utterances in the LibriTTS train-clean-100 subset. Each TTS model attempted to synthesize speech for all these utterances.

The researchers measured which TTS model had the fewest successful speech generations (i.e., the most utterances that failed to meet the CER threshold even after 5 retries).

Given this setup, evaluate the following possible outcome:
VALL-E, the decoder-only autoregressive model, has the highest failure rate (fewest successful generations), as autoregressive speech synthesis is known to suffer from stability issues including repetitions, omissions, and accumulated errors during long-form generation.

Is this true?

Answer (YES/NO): YES